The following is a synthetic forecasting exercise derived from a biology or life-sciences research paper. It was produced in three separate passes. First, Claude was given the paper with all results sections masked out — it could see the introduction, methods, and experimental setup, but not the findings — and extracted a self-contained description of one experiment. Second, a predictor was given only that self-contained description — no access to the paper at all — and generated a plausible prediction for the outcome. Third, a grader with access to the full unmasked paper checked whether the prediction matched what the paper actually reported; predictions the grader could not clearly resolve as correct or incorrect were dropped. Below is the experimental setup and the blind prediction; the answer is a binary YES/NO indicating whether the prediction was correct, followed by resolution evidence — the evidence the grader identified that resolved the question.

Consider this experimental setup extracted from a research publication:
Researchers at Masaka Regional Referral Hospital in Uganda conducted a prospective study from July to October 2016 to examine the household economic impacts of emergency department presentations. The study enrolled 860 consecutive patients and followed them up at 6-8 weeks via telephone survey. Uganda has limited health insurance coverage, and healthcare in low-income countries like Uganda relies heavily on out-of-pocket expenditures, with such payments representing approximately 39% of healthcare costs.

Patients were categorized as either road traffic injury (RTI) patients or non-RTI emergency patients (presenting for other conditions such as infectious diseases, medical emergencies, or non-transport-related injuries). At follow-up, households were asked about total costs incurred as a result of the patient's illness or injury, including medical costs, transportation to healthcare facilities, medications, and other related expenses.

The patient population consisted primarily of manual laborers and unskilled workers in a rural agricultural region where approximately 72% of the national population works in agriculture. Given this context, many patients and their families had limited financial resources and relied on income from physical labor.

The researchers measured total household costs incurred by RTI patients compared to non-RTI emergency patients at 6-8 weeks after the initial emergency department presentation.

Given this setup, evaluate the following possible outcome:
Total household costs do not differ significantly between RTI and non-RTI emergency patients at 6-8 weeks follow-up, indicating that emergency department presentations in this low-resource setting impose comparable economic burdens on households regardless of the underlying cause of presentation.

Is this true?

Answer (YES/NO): NO